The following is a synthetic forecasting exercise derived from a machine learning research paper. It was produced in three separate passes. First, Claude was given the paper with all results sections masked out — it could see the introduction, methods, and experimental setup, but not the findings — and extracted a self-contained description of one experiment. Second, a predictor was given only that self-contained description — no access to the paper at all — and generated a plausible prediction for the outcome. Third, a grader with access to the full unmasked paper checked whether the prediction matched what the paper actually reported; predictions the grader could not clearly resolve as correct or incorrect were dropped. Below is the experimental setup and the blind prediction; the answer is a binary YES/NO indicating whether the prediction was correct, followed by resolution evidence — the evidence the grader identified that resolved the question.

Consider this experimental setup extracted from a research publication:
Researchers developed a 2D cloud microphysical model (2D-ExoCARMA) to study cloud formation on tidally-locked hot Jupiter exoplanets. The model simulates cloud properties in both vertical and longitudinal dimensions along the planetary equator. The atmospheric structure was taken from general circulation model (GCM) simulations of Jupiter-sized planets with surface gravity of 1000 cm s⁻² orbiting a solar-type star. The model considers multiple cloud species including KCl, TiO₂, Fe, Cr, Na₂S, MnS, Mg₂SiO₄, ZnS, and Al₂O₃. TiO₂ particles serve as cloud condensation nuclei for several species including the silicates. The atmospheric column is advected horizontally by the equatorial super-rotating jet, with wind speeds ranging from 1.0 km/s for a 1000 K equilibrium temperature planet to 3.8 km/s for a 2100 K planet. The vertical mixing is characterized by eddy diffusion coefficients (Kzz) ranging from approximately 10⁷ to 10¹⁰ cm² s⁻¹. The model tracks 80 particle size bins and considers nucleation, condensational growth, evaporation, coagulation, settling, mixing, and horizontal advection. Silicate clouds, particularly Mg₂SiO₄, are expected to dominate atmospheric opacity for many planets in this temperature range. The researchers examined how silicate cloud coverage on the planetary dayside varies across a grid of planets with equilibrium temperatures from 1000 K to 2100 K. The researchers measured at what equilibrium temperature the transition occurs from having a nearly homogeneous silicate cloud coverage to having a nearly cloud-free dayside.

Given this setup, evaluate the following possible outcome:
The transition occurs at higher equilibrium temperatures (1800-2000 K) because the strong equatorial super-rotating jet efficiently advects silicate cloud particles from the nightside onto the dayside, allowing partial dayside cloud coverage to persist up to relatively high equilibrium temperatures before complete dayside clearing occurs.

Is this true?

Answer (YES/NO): NO